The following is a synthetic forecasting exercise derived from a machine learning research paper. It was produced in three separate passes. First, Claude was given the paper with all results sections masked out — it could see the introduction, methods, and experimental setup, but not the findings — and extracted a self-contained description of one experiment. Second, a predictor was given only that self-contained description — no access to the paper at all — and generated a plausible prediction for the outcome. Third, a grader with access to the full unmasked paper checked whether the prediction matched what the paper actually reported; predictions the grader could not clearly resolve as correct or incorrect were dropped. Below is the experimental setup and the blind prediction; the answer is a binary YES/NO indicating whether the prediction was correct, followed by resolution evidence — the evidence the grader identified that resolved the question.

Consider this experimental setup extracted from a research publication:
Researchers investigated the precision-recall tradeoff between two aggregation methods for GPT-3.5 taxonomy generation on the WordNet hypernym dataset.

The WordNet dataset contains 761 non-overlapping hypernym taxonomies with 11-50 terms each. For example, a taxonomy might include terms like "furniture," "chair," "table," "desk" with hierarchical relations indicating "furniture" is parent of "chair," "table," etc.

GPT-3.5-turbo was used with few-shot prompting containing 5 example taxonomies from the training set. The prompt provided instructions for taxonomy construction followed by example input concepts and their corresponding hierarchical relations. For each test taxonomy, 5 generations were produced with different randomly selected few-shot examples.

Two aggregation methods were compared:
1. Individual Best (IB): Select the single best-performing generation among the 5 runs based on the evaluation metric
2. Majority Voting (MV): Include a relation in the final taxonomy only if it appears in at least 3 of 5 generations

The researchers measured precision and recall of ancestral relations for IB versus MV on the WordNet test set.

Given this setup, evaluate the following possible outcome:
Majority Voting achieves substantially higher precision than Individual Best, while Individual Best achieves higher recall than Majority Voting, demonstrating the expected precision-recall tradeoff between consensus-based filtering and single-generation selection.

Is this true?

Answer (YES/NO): YES